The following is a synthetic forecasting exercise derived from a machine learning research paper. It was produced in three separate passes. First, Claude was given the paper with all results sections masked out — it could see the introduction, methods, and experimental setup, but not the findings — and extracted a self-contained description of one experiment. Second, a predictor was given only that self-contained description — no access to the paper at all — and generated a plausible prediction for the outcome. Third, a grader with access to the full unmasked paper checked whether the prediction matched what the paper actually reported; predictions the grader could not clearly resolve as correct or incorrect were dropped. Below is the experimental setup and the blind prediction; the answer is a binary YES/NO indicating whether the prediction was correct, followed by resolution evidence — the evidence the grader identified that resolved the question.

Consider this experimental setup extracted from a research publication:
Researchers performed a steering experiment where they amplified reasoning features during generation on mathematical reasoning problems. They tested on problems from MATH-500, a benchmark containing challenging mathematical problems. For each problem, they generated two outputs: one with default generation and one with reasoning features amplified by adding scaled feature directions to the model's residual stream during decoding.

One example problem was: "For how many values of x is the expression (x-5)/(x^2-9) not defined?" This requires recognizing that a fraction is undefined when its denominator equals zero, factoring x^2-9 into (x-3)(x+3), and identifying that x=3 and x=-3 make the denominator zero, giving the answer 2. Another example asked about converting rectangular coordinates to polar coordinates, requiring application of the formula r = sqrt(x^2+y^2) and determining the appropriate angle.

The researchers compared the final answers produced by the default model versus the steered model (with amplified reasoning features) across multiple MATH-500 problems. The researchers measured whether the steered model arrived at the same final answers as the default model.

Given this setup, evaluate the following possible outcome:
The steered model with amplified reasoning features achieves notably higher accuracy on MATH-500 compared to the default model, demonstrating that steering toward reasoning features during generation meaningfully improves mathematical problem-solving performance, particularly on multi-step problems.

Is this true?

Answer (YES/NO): NO